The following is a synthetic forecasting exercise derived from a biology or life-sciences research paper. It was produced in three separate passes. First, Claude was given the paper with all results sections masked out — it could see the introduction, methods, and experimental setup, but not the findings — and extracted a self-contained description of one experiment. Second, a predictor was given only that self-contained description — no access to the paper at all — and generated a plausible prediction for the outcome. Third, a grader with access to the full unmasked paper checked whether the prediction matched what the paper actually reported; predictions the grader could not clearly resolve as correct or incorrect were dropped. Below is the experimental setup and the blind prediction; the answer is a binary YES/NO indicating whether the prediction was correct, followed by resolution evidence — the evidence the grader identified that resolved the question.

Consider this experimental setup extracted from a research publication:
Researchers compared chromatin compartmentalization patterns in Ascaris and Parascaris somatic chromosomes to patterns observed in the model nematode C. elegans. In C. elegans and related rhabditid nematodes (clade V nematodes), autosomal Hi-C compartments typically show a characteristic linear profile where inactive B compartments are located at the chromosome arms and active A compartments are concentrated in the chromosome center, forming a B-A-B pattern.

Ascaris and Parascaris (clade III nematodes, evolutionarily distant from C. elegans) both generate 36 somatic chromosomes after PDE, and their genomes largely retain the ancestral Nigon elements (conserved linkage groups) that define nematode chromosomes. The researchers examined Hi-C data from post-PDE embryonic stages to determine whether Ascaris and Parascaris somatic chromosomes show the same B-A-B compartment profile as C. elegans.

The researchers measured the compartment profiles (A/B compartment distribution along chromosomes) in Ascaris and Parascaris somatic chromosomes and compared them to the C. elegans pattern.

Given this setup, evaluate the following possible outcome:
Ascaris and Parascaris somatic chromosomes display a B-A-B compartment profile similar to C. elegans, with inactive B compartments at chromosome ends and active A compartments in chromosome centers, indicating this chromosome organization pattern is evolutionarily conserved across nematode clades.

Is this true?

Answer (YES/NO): NO